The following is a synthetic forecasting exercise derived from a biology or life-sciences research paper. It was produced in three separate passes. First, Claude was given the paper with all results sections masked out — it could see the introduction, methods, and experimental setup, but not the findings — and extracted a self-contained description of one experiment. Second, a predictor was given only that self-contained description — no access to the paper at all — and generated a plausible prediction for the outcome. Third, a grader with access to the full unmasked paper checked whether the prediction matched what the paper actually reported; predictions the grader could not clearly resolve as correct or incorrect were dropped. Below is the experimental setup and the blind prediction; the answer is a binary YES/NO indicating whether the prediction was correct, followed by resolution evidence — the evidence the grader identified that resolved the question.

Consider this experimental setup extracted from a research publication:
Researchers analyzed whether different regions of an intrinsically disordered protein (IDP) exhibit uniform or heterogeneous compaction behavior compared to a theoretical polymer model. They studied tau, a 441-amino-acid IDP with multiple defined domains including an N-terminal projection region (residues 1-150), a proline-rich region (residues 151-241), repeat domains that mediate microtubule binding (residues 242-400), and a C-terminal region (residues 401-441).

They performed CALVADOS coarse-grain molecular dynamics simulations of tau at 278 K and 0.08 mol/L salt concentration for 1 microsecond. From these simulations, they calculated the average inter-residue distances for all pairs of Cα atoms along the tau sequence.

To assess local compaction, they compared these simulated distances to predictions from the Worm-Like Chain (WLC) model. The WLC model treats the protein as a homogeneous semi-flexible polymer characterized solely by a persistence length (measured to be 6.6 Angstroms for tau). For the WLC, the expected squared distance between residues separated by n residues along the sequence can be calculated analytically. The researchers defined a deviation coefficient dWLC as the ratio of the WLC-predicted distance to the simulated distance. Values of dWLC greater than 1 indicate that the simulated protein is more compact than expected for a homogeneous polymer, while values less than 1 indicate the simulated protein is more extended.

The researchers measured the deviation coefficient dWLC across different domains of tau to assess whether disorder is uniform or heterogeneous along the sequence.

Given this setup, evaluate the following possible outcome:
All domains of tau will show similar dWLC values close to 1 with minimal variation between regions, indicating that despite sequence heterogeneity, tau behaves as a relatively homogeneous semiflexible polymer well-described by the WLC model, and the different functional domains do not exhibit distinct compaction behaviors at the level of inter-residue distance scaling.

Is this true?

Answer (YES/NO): NO